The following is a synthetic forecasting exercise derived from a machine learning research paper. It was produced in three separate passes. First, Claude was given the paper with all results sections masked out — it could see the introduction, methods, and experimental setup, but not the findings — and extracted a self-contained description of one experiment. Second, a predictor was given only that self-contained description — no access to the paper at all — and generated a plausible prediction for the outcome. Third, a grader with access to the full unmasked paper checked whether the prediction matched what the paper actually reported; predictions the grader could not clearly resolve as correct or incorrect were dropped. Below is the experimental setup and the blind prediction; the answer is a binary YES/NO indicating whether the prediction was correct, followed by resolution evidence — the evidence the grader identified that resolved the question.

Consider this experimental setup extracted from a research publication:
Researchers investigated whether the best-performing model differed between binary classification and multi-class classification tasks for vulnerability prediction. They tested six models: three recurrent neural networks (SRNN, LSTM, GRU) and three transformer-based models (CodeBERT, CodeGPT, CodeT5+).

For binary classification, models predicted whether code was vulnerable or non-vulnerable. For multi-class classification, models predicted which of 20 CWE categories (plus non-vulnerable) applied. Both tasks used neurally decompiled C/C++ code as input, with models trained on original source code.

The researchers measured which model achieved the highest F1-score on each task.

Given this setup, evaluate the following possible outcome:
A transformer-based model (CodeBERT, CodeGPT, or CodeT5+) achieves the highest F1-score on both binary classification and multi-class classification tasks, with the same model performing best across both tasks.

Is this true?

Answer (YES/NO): NO